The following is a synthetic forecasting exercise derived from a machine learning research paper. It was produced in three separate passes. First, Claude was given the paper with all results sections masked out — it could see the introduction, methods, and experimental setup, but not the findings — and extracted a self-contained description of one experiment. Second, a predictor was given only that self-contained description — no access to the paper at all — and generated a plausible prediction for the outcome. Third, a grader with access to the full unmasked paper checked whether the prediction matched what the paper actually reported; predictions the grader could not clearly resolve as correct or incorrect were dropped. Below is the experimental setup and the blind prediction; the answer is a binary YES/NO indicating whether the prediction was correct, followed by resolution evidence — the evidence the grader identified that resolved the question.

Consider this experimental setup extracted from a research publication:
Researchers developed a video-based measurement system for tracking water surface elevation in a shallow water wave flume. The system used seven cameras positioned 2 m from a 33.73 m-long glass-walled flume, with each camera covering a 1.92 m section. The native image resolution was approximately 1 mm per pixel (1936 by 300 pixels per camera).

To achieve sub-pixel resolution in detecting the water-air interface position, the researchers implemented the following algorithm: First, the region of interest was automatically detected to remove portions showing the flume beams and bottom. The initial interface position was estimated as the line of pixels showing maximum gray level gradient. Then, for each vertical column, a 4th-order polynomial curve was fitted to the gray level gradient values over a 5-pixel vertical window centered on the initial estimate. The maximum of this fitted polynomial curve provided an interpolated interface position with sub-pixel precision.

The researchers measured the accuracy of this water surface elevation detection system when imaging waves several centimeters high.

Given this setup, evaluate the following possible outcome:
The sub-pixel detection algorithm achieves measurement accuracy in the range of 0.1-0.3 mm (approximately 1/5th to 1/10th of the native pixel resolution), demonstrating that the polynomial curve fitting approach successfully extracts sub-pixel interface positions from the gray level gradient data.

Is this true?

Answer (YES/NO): NO